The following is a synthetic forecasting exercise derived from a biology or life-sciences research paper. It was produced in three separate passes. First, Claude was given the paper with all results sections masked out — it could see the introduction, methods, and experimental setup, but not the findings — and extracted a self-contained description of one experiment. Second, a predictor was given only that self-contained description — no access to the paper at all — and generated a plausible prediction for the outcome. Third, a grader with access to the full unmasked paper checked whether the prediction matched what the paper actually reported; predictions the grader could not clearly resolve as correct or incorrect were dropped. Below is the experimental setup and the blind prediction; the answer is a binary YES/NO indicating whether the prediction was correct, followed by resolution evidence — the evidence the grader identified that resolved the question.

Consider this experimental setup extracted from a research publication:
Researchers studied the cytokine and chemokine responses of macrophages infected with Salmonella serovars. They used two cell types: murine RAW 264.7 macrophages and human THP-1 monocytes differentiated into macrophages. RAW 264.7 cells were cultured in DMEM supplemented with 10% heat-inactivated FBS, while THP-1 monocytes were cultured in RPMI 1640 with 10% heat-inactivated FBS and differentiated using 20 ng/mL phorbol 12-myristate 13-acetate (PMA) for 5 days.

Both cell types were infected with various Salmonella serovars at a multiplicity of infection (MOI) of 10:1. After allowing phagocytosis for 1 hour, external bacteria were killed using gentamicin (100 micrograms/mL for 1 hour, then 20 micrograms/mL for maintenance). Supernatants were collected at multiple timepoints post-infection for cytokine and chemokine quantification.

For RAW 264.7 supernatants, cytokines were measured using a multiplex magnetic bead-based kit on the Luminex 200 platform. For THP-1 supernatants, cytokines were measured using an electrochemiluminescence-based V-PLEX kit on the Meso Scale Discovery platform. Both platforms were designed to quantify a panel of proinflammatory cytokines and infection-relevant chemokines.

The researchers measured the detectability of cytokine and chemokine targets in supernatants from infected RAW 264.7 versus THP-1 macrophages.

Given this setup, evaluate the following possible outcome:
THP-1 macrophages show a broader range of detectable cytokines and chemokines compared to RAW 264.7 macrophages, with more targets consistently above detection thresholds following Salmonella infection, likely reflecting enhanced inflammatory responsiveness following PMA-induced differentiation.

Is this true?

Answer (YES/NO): YES